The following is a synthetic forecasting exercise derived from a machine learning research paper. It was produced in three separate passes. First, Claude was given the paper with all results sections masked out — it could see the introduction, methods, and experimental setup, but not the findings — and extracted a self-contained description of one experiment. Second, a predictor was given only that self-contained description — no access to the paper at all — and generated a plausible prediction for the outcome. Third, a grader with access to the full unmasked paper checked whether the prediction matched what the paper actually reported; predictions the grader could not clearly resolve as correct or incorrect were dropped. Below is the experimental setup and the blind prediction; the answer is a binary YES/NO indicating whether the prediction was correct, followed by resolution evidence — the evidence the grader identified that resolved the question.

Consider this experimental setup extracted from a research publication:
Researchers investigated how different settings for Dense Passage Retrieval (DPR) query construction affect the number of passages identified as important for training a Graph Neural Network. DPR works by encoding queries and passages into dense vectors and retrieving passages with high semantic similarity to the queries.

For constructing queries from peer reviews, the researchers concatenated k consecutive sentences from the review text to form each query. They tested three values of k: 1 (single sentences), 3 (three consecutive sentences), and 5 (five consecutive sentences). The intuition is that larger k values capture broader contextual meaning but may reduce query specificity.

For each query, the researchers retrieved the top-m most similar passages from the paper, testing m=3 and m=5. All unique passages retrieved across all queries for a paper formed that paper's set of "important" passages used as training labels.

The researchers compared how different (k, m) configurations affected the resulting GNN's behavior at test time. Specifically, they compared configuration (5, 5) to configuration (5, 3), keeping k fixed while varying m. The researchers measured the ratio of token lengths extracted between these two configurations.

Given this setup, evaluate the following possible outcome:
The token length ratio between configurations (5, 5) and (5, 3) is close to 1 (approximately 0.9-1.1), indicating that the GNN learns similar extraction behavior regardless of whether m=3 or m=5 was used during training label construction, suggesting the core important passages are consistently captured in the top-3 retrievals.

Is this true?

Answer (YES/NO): NO